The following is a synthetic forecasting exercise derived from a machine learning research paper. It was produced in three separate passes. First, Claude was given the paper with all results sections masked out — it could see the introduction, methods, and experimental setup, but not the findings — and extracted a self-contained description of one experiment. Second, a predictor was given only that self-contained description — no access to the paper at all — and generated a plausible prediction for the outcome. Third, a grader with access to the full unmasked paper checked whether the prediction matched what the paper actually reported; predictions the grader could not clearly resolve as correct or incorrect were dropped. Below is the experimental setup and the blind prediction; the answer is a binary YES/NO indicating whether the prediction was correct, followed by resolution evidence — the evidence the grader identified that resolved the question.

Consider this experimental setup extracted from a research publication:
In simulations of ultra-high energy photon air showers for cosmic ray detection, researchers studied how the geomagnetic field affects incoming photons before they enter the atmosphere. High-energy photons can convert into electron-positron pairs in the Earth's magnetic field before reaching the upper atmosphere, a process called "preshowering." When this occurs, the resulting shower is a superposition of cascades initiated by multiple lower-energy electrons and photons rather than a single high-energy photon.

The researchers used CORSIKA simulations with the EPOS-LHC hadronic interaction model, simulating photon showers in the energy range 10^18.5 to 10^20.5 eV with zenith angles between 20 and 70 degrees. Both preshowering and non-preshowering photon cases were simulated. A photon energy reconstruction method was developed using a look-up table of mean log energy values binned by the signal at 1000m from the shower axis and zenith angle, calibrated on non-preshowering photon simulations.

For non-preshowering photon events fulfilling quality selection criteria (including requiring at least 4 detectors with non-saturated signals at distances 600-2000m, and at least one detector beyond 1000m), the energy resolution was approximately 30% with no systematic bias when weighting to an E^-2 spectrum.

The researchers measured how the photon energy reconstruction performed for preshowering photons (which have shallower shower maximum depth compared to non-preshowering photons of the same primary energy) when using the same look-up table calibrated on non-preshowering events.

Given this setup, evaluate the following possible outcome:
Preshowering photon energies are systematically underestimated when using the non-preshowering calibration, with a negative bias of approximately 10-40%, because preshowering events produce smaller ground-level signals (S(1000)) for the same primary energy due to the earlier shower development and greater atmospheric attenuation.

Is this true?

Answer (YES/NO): YES